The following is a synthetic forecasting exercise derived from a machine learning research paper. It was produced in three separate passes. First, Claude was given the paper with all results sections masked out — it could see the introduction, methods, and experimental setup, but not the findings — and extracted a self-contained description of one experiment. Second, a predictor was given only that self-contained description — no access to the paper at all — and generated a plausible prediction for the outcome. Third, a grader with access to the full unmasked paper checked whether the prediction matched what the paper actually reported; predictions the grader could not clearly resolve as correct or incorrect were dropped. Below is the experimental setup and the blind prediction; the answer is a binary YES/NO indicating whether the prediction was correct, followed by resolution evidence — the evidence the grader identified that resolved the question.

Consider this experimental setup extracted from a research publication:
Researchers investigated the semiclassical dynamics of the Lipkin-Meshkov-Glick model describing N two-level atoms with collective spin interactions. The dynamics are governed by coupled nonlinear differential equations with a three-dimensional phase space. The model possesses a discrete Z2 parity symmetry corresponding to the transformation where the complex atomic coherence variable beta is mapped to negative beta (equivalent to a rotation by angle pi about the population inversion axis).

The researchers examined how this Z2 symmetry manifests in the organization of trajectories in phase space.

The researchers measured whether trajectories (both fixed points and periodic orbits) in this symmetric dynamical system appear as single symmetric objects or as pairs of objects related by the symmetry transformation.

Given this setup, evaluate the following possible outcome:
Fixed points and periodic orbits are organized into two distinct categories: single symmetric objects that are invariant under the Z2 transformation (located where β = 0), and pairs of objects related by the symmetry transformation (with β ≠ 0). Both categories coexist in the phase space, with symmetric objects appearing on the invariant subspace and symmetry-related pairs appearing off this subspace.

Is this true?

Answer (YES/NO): YES